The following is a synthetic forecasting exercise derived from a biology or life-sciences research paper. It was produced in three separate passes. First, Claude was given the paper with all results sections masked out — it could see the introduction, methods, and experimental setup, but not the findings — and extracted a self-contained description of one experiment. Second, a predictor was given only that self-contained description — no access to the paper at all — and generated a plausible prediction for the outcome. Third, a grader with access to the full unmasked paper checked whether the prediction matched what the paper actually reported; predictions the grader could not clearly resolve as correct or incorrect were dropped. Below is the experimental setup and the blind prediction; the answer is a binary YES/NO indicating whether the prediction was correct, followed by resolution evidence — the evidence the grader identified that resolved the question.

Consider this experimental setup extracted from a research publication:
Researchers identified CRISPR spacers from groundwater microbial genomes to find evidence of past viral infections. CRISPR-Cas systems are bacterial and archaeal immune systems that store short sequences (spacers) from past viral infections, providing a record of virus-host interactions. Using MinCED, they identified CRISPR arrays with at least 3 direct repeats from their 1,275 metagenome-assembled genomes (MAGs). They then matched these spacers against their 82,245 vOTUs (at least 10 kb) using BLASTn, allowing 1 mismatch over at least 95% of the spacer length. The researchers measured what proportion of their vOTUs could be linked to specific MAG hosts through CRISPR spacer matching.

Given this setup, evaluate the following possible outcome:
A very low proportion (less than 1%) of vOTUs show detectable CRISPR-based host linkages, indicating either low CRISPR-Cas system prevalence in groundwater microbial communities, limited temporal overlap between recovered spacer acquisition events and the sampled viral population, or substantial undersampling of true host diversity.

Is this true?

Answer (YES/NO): YES